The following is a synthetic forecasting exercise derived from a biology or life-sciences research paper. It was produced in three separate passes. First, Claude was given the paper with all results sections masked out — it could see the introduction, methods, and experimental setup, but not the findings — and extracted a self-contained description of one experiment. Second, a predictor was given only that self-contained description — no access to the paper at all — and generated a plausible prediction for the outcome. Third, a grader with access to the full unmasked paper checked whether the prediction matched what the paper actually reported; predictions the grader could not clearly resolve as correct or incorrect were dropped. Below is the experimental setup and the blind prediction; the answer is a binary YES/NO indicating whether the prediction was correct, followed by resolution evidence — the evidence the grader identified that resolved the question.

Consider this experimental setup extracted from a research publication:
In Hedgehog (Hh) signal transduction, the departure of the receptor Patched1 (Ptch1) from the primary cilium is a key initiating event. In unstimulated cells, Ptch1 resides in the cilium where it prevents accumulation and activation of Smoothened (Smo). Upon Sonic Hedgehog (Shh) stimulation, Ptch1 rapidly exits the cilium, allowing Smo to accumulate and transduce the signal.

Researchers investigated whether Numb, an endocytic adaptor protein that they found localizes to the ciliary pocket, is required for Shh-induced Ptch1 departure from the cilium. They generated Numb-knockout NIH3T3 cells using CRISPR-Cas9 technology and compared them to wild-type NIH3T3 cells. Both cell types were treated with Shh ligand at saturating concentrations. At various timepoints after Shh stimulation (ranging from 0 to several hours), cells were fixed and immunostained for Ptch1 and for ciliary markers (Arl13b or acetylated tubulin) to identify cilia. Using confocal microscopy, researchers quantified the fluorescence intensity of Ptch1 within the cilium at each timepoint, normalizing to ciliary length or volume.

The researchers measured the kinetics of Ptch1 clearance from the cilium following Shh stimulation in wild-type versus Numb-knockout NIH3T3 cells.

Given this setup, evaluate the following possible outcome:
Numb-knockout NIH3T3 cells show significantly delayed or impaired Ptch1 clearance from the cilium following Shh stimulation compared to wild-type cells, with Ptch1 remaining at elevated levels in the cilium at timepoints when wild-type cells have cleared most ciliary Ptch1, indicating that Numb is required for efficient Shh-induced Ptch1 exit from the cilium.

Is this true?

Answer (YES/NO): YES